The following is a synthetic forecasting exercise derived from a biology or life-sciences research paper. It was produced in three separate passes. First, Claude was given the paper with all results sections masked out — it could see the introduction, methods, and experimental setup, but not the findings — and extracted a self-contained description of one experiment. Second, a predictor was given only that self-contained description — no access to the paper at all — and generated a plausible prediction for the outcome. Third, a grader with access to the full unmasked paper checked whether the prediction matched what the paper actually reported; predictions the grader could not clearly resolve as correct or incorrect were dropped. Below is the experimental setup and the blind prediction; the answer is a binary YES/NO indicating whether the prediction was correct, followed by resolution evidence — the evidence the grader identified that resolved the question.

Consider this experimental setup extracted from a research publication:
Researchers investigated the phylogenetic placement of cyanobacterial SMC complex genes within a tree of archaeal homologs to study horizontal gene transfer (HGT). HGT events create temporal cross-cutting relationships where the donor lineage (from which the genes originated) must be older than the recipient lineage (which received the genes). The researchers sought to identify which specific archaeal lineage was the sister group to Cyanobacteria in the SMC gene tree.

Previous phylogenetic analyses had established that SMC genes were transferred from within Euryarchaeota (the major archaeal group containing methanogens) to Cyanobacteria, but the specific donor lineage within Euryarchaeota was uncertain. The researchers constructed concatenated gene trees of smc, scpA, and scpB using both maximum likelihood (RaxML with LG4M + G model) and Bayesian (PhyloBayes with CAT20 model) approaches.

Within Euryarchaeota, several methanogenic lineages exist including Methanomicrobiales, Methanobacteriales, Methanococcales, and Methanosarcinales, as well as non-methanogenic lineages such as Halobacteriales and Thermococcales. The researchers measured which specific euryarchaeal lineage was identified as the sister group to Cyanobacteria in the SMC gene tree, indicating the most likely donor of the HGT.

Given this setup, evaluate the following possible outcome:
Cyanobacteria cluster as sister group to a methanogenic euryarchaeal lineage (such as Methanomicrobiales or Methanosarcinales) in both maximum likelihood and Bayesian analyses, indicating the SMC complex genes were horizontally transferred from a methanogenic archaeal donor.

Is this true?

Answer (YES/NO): NO